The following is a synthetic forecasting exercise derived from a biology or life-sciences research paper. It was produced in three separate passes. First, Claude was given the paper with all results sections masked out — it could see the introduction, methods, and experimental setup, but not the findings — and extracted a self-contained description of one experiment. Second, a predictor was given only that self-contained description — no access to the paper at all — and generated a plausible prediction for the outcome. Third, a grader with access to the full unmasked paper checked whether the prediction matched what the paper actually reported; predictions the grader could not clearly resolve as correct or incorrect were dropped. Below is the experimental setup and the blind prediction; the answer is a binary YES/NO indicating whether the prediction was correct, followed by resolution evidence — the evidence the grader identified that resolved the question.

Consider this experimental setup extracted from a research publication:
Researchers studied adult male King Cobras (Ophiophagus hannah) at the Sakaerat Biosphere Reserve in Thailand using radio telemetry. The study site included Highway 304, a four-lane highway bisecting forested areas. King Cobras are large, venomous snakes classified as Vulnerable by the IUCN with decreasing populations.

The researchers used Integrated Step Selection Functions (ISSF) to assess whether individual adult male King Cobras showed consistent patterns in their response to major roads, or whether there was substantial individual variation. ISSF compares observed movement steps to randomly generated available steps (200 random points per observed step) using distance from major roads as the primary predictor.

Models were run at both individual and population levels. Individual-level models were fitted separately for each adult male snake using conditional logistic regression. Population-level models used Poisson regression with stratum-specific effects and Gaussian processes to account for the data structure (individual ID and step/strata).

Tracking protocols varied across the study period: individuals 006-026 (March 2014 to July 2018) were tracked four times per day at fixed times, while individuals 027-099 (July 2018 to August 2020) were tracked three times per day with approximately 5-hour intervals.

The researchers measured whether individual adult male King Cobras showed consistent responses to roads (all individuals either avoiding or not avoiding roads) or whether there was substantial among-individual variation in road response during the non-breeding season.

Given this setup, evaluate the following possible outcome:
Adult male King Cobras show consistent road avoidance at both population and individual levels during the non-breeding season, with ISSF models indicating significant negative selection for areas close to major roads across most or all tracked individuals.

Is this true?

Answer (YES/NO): NO